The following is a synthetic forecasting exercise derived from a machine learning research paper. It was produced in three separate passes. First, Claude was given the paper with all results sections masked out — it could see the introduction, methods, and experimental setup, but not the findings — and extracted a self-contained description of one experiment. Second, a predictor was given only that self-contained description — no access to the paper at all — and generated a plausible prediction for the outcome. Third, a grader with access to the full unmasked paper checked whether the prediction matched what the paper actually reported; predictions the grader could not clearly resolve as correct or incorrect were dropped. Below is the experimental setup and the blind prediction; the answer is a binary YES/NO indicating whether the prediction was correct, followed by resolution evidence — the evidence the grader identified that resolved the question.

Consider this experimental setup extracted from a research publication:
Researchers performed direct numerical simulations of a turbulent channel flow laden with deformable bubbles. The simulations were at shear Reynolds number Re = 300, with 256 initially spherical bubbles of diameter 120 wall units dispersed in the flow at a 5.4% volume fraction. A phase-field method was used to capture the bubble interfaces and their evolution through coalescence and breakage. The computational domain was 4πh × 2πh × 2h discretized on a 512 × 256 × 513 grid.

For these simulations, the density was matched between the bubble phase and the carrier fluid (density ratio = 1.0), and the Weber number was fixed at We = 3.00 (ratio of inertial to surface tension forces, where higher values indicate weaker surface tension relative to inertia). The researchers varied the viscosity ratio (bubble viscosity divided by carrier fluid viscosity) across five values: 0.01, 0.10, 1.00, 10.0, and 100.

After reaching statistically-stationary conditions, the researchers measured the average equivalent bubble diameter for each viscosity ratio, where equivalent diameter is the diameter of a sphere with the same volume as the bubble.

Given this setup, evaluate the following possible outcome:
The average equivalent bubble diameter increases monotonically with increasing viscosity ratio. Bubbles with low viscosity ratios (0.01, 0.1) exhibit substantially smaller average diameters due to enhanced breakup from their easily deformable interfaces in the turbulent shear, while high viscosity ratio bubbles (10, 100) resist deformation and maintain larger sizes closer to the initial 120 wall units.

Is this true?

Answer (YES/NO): NO